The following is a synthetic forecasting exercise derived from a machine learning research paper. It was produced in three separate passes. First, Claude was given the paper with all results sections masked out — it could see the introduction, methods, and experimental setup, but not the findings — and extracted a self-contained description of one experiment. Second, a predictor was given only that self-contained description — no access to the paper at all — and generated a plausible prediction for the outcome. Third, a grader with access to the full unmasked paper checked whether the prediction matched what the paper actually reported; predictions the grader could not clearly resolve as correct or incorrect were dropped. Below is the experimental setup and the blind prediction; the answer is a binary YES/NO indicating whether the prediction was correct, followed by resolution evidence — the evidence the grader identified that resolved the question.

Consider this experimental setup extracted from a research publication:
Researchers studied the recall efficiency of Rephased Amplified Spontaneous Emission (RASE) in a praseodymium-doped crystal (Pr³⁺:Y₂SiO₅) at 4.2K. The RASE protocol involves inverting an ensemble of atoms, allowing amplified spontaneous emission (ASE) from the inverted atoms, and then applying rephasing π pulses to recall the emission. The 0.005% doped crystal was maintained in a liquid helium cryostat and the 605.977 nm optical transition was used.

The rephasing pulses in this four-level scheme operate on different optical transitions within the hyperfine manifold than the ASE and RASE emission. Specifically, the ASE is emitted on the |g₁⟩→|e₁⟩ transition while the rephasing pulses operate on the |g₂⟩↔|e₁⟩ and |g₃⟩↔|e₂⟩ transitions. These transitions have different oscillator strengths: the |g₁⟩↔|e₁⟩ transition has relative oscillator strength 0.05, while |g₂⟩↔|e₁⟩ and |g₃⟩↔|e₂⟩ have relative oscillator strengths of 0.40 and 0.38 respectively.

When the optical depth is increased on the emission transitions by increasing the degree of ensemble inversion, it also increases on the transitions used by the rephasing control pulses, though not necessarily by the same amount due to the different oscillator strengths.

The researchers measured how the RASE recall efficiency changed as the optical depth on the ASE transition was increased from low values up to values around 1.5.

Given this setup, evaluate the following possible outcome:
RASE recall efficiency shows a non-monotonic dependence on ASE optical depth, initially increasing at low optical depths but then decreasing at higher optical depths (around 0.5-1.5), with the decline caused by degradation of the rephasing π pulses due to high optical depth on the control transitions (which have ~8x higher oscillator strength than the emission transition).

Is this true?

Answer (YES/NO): NO